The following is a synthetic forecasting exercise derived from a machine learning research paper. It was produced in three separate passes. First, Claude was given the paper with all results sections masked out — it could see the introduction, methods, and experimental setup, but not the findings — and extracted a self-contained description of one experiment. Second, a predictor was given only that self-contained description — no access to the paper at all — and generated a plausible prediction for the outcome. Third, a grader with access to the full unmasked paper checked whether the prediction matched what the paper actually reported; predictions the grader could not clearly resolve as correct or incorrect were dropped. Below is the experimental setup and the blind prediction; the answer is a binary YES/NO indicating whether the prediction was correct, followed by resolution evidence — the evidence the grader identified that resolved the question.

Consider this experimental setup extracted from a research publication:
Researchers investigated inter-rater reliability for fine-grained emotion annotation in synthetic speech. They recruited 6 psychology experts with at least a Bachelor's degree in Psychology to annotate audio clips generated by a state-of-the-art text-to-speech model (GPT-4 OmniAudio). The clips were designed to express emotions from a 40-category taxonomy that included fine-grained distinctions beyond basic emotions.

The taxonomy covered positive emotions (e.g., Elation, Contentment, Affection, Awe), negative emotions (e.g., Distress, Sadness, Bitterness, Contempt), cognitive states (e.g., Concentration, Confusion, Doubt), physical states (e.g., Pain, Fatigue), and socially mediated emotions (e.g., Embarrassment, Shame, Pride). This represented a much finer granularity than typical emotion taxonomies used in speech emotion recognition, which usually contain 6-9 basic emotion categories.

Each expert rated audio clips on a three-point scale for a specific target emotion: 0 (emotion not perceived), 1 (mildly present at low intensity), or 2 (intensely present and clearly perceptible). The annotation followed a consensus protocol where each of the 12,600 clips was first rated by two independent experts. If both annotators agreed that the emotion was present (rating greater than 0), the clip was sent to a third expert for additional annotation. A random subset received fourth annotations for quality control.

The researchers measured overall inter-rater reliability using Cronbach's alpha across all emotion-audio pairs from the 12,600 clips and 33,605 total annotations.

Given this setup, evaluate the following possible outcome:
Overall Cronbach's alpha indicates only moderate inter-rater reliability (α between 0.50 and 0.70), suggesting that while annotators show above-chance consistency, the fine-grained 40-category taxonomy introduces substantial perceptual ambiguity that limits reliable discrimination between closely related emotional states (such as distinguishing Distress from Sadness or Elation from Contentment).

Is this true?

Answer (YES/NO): NO